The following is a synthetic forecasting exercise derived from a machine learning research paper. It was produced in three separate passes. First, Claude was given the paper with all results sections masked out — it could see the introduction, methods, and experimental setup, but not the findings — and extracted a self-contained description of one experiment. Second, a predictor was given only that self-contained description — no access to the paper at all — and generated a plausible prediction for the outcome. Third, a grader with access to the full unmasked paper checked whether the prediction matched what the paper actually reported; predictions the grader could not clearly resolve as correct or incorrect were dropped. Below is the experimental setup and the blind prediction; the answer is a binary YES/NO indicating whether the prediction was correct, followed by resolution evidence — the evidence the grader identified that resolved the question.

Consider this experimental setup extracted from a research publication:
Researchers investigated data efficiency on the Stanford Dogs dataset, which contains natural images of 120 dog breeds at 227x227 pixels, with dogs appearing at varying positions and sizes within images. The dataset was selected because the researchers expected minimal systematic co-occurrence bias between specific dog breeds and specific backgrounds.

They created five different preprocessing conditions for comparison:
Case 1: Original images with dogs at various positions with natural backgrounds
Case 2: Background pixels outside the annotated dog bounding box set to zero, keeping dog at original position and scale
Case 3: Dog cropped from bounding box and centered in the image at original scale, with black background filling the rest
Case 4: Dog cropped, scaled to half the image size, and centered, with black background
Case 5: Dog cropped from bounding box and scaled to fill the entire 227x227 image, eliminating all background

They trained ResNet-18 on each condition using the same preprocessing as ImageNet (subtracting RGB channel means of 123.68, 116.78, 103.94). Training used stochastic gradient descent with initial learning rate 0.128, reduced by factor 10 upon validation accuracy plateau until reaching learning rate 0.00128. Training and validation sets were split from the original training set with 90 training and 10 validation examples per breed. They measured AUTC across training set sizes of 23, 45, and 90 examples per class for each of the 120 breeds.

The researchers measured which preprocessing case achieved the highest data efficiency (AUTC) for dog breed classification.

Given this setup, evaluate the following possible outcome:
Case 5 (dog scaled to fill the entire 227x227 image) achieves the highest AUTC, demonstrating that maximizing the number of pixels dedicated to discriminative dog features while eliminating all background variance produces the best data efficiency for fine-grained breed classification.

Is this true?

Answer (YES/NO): YES